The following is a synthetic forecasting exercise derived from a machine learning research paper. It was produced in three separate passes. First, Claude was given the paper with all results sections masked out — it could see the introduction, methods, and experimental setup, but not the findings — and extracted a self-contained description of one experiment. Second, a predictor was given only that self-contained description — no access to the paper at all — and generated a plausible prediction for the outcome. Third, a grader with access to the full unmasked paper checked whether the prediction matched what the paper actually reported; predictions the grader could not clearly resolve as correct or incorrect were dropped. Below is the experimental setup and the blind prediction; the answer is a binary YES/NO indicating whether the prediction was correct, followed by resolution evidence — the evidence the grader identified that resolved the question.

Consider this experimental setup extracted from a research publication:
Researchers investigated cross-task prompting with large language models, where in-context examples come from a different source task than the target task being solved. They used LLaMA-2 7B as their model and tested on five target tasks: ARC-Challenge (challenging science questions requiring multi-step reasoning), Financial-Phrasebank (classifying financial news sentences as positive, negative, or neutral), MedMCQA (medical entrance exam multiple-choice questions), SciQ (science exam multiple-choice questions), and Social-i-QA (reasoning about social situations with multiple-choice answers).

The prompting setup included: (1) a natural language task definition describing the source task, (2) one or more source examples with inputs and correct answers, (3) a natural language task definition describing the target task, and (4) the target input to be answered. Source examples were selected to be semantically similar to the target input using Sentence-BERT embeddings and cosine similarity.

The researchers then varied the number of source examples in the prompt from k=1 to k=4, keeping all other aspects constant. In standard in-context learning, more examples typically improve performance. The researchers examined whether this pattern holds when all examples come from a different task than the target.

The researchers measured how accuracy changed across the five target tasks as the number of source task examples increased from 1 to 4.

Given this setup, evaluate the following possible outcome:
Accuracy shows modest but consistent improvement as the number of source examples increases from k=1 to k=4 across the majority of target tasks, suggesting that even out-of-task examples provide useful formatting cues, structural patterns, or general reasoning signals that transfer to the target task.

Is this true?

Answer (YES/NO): NO